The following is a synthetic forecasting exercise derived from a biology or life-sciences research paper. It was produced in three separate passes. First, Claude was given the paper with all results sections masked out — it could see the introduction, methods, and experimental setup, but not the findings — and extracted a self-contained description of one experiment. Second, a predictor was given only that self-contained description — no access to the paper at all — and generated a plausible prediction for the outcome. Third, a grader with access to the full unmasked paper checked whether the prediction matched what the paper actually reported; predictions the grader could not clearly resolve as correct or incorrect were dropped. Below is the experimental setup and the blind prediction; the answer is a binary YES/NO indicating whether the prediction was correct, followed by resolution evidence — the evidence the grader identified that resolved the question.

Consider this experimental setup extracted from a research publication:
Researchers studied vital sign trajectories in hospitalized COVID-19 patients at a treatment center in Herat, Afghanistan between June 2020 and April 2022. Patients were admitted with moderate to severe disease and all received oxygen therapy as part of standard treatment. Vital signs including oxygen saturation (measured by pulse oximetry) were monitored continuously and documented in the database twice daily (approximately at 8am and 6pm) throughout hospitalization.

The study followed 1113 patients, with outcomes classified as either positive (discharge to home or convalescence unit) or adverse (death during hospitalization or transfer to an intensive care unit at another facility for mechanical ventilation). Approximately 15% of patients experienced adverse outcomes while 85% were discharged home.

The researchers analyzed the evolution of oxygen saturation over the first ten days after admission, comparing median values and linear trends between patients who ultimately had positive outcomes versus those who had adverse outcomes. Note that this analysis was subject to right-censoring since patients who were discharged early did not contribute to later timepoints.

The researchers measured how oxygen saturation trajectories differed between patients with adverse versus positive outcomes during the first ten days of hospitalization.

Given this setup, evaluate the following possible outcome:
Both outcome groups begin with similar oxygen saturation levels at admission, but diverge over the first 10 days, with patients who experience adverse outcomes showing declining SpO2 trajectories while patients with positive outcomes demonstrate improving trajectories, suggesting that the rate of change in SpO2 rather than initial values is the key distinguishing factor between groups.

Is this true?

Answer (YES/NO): NO